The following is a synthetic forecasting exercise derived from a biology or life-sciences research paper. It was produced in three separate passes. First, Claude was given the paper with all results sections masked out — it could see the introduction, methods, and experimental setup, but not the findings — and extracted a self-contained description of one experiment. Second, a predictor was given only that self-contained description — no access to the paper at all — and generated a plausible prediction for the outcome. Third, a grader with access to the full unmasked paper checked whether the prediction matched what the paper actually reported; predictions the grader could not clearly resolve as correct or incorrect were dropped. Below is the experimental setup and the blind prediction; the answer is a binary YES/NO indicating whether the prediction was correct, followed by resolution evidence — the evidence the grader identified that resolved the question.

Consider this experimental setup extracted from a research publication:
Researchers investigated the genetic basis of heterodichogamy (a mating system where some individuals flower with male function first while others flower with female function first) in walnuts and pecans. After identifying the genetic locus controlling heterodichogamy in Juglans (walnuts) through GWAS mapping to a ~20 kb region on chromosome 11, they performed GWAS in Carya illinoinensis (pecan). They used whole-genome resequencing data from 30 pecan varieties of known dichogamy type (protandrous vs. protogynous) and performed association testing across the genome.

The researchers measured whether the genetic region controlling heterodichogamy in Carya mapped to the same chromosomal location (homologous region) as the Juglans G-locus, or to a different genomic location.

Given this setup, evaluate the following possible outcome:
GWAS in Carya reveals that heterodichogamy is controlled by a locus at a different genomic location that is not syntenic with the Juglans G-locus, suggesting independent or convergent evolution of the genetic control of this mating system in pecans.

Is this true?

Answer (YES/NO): YES